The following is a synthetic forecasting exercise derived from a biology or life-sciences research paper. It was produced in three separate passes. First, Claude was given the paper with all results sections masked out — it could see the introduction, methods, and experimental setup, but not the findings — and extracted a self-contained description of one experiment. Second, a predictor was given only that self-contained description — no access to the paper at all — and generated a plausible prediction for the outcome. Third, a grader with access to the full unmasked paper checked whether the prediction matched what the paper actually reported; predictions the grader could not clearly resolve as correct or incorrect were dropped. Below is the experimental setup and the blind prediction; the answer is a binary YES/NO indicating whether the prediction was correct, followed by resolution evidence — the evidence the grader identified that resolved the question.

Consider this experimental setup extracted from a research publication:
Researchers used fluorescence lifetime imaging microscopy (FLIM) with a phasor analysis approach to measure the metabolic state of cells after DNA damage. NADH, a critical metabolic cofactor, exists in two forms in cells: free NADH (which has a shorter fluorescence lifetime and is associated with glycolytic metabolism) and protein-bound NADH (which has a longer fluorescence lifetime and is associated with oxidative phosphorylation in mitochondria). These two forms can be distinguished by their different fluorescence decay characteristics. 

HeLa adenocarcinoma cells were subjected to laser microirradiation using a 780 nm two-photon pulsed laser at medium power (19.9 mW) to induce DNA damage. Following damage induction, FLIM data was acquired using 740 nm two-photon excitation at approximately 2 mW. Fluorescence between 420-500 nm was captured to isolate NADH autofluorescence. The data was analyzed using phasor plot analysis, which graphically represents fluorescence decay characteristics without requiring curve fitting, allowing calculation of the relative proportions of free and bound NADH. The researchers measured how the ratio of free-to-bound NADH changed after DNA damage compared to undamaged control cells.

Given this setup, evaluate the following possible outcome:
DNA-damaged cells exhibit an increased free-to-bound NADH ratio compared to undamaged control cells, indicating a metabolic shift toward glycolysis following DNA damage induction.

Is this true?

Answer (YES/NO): NO